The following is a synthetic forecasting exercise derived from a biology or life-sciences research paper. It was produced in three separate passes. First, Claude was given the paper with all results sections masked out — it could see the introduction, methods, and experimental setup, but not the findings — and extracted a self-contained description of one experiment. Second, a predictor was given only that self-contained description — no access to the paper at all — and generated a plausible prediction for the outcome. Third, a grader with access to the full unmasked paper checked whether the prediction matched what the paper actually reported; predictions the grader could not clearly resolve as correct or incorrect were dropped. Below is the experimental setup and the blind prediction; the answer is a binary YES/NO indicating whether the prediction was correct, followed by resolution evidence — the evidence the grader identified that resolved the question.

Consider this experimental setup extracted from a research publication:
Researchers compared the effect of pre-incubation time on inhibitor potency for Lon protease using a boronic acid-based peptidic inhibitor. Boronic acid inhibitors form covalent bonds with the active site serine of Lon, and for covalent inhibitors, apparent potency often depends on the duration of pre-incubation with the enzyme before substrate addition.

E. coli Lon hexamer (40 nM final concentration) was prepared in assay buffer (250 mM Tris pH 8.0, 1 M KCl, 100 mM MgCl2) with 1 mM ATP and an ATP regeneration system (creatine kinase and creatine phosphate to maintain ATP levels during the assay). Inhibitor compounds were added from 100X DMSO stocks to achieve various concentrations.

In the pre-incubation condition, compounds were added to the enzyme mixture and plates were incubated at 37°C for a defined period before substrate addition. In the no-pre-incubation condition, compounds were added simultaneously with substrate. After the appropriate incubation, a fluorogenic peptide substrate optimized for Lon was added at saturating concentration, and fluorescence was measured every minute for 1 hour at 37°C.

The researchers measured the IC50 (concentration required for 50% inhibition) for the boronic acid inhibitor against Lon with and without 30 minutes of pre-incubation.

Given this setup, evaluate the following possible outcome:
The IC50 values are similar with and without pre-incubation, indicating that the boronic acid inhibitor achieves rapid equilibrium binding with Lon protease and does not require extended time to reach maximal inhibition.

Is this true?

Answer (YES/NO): NO